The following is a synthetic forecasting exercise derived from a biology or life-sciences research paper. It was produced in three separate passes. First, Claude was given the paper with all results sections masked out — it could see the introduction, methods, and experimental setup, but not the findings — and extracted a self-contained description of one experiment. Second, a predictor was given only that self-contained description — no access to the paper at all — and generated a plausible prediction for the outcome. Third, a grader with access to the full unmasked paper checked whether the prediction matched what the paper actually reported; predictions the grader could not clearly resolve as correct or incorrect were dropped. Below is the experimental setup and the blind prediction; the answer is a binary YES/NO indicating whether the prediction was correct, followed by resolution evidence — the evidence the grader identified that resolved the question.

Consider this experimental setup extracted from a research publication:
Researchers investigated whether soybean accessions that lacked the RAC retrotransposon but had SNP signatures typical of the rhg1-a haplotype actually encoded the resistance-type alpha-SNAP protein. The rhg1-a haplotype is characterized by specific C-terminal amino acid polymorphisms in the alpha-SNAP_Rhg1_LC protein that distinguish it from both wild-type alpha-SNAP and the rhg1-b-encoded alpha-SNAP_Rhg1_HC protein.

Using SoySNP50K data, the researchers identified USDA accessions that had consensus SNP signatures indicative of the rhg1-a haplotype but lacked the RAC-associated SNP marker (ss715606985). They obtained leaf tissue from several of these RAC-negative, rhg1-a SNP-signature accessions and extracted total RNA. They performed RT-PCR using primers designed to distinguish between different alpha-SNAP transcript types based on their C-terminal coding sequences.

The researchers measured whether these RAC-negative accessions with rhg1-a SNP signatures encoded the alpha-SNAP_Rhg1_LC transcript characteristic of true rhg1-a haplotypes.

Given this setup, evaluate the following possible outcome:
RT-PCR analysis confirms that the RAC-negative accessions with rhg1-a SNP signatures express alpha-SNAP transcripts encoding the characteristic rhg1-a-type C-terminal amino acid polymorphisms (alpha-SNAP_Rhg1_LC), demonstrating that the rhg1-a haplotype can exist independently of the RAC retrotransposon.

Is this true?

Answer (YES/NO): NO